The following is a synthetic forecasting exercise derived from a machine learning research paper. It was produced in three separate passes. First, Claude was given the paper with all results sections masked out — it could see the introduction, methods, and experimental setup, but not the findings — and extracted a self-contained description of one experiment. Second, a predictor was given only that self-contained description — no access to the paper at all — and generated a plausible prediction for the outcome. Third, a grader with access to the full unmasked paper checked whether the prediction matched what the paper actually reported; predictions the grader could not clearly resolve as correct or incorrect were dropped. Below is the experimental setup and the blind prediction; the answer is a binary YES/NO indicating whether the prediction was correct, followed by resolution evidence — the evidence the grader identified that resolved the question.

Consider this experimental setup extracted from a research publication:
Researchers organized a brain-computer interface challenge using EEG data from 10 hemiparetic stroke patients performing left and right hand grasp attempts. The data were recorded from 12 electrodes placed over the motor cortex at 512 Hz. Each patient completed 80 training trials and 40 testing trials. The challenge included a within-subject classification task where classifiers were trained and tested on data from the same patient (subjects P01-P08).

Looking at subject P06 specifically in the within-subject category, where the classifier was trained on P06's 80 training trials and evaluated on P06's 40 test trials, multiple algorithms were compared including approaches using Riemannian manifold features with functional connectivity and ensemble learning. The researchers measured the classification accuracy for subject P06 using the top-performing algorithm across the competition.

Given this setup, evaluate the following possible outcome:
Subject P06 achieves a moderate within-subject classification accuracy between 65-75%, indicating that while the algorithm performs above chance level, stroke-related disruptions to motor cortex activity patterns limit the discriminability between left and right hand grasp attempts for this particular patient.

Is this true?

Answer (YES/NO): NO